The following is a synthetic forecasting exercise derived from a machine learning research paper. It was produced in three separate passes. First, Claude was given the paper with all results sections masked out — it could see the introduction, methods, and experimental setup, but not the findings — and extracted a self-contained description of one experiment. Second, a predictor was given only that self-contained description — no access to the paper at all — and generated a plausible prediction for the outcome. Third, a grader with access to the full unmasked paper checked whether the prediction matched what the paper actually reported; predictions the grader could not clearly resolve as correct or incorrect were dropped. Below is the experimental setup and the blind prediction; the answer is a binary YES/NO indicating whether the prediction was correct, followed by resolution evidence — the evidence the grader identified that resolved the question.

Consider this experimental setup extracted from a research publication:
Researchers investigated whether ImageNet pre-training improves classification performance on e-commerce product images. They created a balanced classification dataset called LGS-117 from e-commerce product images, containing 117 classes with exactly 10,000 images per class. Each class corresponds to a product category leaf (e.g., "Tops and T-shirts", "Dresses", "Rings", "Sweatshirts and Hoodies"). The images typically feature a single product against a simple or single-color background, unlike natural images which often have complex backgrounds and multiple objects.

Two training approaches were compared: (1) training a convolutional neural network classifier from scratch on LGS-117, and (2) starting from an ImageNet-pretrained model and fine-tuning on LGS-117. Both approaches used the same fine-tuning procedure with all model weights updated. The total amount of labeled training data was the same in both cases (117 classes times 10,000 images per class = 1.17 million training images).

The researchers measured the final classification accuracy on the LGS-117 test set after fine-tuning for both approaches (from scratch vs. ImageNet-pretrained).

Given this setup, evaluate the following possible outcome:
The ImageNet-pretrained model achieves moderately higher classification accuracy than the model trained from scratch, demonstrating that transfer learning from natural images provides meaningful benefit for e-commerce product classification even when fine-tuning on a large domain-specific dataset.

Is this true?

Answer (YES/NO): NO